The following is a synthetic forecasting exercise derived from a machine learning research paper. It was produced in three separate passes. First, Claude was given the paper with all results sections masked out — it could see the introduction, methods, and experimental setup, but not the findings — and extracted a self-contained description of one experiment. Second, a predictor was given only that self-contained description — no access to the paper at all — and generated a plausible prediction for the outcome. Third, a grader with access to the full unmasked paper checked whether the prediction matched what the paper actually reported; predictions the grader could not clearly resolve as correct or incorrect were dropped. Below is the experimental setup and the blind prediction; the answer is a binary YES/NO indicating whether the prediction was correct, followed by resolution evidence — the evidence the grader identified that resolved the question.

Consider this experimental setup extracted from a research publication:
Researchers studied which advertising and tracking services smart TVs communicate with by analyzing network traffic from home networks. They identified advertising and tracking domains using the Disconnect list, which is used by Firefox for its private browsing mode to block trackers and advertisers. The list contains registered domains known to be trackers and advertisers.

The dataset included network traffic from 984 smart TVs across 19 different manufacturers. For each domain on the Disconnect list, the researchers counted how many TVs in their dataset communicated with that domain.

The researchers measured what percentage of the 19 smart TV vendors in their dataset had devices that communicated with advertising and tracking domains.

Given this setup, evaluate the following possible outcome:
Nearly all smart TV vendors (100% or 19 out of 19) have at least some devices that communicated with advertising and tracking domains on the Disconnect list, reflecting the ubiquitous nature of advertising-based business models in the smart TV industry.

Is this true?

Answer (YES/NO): NO